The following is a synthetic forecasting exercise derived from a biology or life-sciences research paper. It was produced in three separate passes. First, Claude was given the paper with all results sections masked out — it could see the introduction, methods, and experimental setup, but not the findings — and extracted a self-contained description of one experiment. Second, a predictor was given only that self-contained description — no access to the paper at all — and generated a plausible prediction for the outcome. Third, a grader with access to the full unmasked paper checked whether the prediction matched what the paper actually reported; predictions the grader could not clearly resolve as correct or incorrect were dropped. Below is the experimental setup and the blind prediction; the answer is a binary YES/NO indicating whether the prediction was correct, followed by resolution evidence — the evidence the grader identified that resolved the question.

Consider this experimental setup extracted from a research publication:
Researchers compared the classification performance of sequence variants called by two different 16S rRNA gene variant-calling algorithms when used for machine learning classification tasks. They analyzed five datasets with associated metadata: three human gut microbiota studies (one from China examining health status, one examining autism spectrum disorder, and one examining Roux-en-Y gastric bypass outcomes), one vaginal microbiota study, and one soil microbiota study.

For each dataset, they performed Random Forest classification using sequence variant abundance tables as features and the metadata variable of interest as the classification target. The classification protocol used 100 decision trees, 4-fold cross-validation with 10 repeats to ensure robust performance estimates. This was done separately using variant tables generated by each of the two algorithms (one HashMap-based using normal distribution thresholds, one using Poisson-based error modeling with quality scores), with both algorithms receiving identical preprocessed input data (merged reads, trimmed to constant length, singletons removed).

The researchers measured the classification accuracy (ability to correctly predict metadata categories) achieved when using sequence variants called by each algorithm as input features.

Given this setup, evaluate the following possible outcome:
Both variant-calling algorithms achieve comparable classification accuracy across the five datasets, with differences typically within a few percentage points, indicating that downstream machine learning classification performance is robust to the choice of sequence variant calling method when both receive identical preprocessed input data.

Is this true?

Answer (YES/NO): YES